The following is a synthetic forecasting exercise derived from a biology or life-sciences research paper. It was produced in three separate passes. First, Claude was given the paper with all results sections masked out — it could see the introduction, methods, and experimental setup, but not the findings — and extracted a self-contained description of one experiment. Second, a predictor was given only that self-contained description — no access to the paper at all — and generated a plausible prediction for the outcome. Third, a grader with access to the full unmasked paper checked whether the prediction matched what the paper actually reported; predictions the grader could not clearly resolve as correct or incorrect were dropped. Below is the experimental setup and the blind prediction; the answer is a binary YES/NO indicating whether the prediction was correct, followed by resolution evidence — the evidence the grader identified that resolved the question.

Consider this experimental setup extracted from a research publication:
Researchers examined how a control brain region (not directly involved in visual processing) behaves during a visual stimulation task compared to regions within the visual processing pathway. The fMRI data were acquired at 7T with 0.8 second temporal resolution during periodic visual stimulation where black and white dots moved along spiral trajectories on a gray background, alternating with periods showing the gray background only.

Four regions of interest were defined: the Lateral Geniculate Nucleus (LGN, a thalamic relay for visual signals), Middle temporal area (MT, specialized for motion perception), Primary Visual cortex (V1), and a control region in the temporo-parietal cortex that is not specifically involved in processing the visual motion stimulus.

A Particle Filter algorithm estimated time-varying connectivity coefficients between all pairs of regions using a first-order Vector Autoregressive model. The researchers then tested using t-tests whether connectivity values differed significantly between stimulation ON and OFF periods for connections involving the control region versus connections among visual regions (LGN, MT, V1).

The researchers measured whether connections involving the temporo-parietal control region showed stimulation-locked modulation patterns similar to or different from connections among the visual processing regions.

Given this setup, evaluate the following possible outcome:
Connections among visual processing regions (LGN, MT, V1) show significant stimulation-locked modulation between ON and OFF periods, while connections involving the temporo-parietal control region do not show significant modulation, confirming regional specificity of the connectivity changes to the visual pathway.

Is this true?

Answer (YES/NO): YES